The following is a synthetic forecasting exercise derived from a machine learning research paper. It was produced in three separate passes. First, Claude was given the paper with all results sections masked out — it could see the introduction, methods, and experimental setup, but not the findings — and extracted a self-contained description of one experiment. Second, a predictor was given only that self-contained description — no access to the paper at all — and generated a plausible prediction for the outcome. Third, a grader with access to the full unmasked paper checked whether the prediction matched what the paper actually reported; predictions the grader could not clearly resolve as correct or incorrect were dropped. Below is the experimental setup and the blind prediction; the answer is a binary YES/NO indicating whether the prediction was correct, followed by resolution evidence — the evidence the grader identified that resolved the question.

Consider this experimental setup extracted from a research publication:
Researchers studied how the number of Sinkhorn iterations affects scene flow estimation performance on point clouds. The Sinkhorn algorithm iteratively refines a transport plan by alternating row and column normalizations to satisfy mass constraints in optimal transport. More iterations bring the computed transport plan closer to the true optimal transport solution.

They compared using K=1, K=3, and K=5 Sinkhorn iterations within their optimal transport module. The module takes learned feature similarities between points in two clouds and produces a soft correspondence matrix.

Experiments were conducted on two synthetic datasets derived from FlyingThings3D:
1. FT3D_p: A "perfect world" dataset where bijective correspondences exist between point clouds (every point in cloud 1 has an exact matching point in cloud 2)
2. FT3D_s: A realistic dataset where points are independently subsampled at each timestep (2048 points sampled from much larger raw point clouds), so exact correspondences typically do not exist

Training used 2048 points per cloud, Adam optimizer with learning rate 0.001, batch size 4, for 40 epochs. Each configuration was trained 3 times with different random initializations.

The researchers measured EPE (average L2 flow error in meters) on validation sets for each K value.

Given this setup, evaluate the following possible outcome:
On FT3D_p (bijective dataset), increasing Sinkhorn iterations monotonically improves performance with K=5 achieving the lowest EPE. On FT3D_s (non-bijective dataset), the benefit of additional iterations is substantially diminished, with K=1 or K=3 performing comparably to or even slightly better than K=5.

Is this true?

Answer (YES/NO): YES